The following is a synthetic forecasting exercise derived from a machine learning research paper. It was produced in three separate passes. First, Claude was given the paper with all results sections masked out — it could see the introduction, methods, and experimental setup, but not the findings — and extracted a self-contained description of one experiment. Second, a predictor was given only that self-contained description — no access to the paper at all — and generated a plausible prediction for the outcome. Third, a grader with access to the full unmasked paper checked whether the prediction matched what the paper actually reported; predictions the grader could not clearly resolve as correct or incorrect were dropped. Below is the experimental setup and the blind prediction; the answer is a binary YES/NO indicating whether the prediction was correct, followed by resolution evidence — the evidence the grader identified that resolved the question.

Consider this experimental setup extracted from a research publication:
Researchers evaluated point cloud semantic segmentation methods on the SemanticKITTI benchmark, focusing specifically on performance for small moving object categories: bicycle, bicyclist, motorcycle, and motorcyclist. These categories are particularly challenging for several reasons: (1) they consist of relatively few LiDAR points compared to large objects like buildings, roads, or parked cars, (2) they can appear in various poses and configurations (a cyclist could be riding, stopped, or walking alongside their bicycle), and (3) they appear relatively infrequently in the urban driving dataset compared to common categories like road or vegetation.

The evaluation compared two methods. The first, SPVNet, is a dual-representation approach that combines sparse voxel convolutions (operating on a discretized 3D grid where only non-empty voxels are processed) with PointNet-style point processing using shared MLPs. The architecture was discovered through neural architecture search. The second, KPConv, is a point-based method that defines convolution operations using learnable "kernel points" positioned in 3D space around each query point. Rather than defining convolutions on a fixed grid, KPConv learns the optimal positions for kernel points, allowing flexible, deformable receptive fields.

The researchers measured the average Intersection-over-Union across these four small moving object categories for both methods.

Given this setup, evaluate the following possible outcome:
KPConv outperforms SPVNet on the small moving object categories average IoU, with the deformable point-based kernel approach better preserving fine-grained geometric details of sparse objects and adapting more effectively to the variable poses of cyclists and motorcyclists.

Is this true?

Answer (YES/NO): NO